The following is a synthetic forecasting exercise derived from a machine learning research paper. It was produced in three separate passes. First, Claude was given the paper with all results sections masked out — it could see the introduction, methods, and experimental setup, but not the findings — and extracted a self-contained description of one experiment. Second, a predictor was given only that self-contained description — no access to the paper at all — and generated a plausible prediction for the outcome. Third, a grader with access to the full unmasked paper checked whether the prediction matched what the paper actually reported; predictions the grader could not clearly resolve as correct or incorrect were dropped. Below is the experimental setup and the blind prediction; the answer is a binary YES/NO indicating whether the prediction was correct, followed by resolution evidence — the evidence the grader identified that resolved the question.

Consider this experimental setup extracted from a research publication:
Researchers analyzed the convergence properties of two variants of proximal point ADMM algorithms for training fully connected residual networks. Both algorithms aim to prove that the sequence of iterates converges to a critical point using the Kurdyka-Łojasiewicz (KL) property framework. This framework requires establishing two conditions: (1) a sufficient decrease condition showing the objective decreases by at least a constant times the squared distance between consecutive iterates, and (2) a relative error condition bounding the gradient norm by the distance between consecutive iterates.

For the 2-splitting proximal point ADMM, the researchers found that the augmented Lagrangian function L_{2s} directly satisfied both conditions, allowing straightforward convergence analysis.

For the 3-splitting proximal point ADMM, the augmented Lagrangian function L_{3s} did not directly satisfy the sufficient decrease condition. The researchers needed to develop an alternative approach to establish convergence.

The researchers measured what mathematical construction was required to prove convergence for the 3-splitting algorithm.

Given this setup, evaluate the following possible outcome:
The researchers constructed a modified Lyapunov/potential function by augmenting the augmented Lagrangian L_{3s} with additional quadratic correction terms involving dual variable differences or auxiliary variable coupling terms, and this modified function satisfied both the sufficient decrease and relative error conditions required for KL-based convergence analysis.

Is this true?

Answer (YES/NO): YES